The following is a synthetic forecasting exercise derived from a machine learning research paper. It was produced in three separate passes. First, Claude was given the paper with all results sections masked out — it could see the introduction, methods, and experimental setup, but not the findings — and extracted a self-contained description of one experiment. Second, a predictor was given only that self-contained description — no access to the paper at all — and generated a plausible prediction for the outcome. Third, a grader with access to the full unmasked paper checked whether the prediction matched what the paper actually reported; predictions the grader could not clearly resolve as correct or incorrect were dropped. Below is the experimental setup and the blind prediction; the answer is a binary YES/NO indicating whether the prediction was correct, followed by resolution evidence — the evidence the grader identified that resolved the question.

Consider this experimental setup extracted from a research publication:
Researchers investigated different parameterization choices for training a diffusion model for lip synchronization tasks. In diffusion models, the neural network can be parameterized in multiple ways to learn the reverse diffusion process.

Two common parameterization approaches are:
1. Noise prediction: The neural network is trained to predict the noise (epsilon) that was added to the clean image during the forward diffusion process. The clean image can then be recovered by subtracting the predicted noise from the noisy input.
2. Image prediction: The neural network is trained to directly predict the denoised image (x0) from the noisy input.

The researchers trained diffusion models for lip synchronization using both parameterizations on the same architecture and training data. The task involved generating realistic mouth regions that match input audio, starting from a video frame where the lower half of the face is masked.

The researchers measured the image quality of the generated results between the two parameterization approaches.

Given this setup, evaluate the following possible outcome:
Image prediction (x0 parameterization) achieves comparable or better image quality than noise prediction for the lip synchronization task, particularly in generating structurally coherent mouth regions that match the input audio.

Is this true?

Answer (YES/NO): NO